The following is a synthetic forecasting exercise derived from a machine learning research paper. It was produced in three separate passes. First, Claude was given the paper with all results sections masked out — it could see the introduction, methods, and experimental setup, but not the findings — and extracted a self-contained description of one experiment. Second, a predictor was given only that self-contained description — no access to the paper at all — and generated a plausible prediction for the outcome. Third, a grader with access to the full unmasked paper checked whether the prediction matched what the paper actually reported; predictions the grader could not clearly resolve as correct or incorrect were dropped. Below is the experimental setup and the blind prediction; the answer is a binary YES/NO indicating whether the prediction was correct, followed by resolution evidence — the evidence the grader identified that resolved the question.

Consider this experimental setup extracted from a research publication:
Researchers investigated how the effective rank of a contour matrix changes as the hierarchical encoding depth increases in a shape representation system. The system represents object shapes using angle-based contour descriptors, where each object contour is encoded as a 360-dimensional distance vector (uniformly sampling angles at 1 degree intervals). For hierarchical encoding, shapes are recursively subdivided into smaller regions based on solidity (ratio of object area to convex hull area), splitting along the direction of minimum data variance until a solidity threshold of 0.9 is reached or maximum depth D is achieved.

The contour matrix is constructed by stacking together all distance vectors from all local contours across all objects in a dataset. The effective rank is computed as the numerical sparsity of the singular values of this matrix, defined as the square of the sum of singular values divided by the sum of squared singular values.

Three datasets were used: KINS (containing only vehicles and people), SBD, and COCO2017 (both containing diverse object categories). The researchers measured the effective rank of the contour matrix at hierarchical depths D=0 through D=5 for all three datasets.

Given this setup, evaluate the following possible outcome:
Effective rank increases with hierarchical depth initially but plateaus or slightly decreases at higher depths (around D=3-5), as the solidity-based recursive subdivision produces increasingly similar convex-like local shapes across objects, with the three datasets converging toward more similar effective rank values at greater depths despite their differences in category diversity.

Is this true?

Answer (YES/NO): NO